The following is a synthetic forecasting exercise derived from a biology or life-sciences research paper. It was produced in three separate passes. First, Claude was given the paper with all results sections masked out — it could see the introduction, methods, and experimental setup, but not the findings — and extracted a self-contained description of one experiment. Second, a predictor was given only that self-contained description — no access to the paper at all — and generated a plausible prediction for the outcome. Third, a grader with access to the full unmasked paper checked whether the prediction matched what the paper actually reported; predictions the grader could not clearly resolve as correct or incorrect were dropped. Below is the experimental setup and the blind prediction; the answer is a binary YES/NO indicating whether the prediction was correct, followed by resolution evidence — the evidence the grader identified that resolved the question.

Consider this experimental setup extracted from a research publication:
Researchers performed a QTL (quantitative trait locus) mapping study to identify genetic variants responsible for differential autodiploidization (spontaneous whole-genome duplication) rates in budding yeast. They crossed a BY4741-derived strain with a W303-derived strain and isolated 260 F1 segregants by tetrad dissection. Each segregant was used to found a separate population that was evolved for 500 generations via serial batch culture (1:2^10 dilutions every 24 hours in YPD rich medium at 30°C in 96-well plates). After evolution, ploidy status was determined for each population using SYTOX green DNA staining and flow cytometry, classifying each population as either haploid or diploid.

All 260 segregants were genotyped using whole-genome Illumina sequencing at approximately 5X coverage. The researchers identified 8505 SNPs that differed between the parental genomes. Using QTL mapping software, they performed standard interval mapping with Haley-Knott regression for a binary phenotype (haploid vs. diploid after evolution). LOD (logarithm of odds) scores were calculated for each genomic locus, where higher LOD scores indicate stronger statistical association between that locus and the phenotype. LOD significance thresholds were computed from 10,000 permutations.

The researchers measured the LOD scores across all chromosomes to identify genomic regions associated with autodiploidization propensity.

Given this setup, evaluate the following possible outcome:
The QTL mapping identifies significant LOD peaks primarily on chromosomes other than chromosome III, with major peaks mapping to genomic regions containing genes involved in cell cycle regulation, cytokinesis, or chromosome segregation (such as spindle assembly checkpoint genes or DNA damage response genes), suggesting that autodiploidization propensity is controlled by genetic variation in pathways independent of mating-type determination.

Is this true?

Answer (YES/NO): NO